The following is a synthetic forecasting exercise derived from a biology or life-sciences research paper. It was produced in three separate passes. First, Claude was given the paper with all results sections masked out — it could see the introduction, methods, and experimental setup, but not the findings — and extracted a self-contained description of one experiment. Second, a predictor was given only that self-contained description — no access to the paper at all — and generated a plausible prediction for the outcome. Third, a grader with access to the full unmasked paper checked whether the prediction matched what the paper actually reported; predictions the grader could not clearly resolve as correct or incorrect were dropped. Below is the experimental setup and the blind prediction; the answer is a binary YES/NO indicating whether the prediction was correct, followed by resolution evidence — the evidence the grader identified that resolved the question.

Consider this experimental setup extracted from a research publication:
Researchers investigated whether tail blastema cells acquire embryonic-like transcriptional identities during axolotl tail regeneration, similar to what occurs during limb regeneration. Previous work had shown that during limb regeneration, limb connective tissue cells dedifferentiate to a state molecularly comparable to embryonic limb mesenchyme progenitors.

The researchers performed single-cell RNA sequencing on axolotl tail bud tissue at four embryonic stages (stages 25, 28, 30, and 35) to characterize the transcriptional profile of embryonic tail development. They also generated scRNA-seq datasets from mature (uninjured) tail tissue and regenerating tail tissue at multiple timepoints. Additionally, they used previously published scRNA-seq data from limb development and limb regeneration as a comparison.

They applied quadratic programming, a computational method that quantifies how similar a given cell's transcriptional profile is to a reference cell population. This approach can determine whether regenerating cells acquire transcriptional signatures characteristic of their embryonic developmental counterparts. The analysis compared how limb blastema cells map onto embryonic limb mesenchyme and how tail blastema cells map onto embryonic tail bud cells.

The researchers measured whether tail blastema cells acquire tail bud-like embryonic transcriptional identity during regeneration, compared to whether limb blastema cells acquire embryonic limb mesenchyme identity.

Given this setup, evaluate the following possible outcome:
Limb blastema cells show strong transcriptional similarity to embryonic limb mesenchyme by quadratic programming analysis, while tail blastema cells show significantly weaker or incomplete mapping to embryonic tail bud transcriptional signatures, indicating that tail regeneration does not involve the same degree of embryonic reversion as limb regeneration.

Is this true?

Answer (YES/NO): YES